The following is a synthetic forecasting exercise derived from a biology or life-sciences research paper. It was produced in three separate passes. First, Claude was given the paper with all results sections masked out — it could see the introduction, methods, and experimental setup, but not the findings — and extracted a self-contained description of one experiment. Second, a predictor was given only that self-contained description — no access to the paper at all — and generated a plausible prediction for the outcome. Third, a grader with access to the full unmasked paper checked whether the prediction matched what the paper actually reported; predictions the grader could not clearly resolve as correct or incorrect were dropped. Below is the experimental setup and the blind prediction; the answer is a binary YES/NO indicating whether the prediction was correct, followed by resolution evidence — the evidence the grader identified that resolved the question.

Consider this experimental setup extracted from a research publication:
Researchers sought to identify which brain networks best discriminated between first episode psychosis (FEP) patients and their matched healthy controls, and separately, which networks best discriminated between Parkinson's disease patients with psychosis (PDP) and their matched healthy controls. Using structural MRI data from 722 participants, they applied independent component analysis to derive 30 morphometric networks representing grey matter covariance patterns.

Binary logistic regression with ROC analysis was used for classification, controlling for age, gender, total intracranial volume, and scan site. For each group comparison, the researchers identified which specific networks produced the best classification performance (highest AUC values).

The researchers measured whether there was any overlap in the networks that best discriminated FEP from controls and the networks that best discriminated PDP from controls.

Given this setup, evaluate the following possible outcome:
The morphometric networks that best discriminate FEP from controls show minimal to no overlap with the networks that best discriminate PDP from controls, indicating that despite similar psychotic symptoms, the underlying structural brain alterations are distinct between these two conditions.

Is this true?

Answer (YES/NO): NO